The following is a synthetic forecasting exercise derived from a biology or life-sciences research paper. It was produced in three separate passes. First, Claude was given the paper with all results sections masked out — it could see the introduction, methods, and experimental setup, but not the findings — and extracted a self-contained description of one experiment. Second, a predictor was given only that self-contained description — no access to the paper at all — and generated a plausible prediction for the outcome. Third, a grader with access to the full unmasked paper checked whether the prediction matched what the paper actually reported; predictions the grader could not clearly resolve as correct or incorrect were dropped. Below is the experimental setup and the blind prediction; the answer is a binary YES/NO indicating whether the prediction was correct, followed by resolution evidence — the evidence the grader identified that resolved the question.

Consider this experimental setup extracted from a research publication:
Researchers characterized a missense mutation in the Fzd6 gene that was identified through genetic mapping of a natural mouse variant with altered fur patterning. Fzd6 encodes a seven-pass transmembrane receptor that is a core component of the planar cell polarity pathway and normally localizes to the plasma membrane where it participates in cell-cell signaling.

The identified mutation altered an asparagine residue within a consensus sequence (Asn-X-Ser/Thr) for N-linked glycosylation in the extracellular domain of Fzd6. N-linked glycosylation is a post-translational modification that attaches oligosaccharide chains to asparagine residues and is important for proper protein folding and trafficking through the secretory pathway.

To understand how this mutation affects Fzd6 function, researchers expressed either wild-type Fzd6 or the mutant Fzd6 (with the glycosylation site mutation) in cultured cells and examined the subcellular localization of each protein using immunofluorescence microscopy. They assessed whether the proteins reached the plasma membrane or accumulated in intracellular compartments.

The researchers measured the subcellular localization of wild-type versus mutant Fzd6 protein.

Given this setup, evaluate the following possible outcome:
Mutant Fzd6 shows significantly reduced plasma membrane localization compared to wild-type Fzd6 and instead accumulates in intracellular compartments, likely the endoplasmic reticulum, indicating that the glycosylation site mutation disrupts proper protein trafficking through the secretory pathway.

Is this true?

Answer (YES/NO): YES